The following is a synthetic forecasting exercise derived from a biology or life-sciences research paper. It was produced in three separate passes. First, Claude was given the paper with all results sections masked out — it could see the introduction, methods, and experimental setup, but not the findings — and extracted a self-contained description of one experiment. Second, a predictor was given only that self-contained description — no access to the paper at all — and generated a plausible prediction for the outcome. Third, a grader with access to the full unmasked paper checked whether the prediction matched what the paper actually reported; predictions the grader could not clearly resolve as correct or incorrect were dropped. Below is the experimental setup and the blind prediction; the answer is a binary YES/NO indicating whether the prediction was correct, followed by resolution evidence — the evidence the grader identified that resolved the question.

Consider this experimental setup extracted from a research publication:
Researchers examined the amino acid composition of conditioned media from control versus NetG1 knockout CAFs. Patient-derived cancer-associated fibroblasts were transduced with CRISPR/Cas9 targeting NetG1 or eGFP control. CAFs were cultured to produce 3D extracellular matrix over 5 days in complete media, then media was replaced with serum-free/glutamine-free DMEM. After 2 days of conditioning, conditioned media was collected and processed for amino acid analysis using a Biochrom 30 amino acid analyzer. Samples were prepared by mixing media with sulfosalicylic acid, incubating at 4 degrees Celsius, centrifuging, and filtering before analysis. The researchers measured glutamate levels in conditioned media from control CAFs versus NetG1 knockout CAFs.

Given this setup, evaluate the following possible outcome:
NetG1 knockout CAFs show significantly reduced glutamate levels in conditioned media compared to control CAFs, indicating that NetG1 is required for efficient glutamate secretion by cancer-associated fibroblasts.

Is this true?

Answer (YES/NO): YES